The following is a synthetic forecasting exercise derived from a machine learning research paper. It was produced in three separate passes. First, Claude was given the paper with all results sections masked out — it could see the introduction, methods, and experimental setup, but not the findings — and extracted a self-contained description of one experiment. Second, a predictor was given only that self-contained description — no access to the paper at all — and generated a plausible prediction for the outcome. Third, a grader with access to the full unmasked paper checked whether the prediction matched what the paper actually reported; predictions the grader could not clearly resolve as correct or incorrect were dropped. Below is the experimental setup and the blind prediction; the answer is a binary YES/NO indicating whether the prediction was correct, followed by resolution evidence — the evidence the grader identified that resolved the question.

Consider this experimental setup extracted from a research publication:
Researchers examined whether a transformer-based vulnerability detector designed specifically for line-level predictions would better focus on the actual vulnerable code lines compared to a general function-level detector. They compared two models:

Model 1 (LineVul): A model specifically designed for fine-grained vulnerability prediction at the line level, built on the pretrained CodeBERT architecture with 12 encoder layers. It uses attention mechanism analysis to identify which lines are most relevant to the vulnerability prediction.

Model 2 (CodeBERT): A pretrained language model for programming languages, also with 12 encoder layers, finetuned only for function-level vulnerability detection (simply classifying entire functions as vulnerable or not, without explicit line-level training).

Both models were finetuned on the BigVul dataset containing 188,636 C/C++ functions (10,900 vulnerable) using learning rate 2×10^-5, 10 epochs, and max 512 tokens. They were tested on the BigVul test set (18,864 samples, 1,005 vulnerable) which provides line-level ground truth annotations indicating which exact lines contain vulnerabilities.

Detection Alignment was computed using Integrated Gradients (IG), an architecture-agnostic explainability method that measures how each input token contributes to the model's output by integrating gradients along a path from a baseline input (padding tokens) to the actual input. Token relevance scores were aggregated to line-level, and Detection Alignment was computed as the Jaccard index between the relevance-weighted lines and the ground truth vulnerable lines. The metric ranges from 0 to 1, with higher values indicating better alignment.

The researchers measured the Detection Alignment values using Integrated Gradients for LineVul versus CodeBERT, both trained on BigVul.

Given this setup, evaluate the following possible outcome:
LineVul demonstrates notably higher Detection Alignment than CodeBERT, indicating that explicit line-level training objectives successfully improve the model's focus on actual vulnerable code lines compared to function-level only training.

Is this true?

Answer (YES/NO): NO